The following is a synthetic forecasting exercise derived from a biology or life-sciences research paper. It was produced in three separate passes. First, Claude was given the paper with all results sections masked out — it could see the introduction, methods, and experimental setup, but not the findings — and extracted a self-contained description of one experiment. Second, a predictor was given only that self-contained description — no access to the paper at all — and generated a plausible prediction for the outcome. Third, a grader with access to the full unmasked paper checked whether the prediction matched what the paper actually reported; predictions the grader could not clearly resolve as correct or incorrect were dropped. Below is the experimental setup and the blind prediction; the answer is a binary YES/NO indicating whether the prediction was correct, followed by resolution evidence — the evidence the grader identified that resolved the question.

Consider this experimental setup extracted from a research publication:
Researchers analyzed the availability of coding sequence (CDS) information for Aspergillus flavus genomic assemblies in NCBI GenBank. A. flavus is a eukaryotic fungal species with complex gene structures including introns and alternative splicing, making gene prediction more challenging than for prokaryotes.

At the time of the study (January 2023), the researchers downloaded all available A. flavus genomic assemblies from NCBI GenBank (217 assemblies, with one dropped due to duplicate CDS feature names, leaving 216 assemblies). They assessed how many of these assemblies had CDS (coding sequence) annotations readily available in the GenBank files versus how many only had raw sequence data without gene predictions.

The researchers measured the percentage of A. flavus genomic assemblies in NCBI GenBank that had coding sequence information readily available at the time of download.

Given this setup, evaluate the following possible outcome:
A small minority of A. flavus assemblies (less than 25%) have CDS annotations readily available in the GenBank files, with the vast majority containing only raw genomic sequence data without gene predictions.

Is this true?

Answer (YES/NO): YES